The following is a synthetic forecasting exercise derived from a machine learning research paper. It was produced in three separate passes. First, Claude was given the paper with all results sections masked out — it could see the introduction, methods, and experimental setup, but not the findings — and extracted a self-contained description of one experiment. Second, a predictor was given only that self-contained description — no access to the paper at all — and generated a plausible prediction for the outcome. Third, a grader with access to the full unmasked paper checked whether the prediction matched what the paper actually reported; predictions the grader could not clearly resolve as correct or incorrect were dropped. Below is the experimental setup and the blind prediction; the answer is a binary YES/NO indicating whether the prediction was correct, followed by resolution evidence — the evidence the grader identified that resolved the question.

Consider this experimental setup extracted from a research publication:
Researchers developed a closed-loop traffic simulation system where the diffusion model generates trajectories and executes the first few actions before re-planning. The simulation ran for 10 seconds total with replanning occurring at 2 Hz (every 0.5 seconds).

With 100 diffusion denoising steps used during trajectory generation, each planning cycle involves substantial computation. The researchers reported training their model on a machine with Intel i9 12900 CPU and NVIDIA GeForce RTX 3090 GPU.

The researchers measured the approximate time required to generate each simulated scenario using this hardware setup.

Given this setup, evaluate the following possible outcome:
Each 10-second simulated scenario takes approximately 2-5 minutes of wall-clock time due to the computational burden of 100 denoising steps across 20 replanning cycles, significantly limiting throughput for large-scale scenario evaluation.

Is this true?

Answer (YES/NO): NO